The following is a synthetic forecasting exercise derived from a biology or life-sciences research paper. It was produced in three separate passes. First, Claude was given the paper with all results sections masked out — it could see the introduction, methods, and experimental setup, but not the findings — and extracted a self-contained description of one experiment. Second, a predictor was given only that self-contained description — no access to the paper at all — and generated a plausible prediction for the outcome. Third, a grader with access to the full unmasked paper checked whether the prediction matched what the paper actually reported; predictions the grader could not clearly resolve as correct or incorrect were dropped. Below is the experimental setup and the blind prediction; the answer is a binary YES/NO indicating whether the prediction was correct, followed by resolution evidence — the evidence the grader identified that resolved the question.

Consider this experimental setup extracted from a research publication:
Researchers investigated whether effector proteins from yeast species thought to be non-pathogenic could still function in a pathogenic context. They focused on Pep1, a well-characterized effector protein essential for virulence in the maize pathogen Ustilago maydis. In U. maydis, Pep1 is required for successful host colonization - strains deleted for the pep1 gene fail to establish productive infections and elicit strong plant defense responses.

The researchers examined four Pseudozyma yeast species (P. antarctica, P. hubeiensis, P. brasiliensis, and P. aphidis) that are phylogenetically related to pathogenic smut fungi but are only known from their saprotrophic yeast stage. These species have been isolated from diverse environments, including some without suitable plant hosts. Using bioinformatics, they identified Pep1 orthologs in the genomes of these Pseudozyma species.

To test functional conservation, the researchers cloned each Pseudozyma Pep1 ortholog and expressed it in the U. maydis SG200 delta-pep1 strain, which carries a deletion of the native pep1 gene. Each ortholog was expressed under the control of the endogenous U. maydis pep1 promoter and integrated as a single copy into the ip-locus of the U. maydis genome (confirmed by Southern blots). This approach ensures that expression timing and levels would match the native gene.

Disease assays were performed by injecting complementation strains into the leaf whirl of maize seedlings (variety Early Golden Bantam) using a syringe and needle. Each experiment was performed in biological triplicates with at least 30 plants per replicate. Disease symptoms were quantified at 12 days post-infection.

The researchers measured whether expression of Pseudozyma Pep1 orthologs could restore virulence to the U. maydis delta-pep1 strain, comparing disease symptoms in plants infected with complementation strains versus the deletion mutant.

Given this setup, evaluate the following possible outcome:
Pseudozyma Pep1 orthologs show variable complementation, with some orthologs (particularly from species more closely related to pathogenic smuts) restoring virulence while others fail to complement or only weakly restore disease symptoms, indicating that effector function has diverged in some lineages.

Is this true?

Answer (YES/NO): NO